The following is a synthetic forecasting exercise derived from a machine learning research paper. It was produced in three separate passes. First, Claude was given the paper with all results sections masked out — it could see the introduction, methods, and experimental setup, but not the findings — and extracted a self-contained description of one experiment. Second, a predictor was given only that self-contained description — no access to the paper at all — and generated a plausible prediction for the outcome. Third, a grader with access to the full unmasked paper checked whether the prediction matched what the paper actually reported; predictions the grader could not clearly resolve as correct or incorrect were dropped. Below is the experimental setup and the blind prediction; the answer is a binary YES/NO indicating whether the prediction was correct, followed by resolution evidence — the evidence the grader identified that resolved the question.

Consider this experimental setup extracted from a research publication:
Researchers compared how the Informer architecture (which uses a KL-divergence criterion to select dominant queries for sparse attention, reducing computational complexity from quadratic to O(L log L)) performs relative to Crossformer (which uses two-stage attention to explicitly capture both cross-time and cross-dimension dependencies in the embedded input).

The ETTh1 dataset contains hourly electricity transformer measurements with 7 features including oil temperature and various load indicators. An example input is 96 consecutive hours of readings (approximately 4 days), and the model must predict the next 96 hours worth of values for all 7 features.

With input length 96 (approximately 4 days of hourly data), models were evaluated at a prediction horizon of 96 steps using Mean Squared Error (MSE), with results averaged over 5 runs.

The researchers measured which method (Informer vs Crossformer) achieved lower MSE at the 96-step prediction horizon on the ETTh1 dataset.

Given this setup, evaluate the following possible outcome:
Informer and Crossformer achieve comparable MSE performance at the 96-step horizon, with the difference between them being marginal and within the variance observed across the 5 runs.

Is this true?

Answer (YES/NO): NO